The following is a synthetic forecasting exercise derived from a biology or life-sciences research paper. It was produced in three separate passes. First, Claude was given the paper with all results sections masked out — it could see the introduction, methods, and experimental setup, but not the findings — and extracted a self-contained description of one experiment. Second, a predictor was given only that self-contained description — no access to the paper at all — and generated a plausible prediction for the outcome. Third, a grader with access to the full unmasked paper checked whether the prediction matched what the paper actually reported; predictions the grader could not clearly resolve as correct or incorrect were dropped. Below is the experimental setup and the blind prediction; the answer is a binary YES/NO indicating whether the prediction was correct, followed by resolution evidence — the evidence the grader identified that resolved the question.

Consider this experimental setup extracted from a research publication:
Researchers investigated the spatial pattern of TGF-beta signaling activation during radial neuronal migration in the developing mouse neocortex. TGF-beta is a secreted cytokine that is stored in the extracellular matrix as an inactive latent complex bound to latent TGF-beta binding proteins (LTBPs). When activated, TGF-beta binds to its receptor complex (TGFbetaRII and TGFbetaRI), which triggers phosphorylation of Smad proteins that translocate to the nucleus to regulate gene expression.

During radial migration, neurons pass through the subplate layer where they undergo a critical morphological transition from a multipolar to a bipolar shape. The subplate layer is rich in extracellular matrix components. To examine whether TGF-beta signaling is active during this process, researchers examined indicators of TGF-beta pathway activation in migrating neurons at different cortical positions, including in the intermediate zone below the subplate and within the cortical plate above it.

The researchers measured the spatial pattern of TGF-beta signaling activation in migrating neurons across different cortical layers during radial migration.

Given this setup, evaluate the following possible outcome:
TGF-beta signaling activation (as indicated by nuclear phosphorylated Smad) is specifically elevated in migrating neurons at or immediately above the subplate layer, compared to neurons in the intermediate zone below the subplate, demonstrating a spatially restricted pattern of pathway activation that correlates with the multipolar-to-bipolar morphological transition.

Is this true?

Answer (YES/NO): NO